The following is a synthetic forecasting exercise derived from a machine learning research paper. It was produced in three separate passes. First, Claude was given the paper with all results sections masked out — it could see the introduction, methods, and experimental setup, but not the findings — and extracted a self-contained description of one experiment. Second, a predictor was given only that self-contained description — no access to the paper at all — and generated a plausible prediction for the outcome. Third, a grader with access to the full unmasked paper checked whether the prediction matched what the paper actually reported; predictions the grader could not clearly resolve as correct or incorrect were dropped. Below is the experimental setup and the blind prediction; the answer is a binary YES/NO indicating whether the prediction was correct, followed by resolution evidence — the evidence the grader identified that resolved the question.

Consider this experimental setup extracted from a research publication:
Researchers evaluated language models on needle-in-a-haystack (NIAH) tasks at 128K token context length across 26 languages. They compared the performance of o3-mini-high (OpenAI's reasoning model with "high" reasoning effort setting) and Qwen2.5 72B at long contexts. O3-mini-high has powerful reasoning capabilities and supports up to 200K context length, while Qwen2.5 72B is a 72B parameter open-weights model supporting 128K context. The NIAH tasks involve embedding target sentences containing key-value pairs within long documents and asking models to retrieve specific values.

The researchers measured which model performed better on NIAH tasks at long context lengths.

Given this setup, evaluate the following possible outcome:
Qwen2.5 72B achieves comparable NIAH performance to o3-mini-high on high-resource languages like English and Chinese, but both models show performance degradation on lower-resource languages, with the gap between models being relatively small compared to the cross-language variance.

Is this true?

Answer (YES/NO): NO